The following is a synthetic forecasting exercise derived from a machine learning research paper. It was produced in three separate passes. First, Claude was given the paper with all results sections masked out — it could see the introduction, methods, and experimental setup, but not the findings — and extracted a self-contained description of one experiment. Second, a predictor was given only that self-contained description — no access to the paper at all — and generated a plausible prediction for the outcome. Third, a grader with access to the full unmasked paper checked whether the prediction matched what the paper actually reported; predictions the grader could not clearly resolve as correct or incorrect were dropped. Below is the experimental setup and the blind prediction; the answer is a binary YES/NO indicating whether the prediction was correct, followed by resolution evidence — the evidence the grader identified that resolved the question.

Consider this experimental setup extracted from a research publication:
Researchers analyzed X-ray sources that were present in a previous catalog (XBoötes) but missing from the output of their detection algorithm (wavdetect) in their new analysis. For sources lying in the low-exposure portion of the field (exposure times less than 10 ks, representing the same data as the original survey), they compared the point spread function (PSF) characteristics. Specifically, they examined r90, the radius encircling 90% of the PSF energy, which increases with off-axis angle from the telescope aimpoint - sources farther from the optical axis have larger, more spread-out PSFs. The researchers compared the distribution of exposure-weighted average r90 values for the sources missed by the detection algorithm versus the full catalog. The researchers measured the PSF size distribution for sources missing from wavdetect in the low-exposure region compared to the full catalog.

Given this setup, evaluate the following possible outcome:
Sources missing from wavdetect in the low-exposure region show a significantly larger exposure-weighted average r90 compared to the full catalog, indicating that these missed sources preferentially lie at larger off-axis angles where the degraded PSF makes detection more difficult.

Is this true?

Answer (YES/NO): YES